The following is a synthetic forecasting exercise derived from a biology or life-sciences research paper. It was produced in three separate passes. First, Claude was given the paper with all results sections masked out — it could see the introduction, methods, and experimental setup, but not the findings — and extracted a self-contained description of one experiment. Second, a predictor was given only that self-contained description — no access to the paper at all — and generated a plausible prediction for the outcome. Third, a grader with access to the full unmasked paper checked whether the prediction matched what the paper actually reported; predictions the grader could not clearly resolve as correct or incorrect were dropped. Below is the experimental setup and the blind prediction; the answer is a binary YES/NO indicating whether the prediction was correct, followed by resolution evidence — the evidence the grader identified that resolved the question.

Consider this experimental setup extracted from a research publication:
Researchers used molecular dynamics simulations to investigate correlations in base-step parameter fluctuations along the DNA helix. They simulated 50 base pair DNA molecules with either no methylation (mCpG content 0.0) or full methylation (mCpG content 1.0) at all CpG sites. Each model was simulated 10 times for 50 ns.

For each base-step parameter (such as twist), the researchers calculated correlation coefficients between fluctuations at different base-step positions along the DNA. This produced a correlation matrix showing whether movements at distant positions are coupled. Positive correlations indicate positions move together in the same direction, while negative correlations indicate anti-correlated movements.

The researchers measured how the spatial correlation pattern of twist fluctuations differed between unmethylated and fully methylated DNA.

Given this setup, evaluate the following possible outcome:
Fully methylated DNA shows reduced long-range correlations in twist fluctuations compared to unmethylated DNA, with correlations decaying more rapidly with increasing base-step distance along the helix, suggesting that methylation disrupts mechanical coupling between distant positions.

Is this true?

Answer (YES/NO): NO